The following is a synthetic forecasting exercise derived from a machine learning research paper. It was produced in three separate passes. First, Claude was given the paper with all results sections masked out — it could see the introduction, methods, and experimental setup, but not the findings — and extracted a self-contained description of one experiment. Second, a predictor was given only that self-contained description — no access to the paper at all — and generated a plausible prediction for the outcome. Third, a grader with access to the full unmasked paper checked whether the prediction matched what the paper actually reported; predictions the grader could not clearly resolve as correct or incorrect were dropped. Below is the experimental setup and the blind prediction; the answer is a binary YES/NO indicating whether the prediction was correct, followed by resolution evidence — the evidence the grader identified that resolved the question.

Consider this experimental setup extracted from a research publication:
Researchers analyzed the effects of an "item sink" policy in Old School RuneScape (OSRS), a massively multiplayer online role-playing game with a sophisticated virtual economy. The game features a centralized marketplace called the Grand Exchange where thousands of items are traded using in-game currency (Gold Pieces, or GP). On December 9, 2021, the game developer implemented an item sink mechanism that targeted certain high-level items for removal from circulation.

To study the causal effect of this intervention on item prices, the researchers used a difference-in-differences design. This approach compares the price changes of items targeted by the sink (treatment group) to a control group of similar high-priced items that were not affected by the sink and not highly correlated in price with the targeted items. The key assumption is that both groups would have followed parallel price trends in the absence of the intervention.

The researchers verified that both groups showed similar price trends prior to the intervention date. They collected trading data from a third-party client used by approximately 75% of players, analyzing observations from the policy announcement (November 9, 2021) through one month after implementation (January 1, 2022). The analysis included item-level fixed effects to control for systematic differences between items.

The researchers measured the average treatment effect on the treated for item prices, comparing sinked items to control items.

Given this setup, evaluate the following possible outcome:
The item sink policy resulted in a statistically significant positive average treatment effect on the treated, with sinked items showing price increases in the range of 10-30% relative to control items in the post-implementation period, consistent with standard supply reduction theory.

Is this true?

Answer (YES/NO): NO